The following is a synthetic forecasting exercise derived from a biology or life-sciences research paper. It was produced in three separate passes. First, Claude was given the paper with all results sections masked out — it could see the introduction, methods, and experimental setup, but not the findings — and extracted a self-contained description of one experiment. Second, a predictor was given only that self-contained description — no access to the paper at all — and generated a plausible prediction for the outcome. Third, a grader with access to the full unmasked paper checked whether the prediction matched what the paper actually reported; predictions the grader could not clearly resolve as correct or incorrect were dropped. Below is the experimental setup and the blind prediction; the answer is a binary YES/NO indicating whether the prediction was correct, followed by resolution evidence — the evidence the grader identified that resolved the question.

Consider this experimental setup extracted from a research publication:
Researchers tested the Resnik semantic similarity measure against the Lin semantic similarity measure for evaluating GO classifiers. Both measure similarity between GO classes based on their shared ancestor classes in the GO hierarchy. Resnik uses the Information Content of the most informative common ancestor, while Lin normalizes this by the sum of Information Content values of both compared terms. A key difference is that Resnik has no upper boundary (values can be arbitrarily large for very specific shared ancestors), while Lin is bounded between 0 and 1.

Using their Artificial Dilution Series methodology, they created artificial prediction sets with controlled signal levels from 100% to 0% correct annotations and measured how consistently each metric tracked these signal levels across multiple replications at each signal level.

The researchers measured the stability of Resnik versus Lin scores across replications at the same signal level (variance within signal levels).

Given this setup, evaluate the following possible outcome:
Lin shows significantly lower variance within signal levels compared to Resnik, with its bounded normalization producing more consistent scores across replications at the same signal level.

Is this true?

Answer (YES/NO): YES